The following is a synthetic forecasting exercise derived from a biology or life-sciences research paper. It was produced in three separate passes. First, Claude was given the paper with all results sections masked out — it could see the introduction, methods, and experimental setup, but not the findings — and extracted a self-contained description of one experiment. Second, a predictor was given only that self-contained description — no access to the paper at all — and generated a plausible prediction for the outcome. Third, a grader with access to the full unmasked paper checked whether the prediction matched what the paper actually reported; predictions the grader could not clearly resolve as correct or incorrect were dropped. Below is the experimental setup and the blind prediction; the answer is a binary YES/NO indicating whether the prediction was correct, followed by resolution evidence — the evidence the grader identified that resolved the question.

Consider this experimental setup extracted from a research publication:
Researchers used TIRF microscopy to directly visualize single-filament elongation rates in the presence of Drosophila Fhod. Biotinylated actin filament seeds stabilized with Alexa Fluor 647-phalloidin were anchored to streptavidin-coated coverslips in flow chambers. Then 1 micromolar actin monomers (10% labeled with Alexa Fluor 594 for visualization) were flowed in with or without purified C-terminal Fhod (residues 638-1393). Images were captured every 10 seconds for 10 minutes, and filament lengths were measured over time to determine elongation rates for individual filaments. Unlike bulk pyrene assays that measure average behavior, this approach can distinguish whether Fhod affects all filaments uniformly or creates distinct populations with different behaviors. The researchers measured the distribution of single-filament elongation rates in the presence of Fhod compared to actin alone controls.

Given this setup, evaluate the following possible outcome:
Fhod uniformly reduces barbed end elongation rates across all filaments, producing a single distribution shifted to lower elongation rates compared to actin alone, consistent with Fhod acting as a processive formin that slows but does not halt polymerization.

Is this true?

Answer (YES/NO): NO